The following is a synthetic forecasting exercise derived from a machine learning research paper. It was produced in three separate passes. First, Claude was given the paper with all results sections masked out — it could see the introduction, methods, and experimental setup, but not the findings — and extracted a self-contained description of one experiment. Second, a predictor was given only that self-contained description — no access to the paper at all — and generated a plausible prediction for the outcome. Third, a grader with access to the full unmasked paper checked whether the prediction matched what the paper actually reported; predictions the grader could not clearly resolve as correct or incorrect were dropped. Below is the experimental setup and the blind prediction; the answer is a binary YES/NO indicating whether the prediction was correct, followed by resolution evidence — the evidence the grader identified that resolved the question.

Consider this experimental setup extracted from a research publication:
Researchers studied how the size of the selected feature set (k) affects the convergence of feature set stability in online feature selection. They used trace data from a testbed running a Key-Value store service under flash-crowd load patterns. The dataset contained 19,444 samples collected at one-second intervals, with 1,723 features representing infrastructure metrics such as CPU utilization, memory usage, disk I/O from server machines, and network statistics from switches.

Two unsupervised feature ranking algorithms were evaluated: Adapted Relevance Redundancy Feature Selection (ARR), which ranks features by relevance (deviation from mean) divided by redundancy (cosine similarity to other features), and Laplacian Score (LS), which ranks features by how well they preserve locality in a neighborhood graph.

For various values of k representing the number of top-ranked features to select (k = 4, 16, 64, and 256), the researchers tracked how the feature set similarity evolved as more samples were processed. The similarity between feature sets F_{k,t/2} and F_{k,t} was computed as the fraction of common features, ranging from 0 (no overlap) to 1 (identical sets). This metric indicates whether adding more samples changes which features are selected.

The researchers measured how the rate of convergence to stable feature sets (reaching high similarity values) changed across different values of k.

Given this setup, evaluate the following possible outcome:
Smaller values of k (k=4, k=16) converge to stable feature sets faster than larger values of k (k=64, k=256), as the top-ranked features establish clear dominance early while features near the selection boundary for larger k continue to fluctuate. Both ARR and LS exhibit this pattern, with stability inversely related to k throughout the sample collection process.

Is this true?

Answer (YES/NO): NO